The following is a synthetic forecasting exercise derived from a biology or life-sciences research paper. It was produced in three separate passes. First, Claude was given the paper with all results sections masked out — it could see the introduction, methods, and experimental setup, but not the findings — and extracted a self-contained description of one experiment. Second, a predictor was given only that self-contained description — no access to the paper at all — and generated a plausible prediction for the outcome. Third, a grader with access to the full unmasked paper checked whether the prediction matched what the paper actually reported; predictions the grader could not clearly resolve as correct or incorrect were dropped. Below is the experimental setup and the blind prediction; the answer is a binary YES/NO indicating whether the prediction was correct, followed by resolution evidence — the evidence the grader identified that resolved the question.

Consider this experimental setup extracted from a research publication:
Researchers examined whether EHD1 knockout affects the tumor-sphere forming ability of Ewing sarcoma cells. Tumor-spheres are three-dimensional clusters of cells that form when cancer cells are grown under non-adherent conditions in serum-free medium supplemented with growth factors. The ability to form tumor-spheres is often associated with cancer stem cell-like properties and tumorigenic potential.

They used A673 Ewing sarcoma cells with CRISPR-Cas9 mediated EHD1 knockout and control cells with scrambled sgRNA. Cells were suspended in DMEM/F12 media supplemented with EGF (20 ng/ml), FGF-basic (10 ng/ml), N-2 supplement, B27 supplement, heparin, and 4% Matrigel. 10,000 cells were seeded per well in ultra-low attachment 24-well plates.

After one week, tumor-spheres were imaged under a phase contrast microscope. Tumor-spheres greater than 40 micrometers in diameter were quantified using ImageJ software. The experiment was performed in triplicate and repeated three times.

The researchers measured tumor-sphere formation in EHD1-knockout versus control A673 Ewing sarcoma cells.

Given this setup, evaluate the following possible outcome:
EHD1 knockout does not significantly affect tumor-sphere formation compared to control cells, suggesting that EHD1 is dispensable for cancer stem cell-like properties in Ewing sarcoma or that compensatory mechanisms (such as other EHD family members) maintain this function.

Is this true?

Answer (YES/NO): NO